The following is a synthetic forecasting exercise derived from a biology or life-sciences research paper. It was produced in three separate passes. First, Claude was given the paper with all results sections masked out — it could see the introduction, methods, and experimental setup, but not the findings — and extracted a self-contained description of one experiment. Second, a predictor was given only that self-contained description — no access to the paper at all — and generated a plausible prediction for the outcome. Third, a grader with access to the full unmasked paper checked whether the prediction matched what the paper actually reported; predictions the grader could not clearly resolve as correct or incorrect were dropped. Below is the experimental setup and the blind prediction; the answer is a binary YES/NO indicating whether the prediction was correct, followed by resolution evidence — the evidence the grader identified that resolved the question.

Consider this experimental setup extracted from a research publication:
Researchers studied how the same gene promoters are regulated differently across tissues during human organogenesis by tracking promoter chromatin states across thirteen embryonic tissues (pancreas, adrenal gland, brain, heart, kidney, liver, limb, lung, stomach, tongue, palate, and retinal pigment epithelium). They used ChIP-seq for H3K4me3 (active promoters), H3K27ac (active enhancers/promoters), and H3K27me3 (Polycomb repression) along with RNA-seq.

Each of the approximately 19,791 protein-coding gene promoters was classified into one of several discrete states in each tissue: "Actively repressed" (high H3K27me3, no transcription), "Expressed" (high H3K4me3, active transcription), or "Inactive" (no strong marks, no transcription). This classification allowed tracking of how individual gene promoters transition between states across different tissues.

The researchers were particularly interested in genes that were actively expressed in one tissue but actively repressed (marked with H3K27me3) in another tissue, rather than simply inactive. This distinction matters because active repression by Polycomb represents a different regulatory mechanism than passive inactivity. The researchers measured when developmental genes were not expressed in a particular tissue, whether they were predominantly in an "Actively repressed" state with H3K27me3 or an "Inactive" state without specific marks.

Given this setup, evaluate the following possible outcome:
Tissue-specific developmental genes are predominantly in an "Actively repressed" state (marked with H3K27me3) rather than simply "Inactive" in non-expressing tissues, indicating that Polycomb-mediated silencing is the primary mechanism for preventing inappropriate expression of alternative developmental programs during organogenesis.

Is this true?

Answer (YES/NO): YES